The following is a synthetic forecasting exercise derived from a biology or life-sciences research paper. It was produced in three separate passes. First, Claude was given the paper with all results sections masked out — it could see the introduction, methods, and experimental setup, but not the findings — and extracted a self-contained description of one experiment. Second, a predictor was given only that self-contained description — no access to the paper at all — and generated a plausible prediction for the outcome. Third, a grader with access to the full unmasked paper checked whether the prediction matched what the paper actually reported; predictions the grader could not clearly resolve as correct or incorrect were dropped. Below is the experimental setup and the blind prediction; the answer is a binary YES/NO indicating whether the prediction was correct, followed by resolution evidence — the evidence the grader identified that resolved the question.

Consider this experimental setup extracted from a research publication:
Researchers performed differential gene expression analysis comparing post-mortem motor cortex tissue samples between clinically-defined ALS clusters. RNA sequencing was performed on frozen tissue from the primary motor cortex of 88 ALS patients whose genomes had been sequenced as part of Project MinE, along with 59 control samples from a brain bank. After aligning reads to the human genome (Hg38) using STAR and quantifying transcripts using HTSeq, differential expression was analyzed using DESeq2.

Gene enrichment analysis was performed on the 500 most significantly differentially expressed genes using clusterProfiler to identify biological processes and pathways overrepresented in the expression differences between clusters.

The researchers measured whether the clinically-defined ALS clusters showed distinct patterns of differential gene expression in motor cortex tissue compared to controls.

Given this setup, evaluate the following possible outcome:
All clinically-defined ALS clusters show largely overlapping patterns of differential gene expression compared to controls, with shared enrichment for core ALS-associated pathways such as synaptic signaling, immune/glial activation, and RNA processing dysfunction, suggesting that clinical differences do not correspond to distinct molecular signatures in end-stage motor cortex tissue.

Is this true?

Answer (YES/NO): NO